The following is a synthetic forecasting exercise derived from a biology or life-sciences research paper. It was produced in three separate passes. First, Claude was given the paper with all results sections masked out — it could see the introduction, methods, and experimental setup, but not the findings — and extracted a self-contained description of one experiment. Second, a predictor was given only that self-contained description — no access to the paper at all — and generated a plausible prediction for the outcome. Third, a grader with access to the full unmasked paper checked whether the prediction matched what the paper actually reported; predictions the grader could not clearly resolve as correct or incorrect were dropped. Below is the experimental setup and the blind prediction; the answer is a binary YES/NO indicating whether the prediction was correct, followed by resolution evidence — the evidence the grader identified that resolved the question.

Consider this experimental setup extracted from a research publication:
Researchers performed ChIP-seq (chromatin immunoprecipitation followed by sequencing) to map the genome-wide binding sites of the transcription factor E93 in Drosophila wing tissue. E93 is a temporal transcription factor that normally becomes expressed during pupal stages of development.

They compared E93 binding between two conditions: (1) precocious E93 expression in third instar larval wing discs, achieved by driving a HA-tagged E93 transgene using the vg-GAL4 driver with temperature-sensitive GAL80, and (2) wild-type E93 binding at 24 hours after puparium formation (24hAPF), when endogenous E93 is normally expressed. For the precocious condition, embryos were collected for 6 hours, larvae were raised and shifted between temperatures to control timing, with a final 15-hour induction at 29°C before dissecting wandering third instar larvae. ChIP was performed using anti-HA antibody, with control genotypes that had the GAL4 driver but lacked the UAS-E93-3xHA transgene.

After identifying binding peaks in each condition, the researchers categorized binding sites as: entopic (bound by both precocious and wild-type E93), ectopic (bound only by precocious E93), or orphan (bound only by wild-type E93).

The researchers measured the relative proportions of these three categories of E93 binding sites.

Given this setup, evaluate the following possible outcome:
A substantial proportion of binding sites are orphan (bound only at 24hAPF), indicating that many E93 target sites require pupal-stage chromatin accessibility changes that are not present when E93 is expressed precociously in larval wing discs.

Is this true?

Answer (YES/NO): NO